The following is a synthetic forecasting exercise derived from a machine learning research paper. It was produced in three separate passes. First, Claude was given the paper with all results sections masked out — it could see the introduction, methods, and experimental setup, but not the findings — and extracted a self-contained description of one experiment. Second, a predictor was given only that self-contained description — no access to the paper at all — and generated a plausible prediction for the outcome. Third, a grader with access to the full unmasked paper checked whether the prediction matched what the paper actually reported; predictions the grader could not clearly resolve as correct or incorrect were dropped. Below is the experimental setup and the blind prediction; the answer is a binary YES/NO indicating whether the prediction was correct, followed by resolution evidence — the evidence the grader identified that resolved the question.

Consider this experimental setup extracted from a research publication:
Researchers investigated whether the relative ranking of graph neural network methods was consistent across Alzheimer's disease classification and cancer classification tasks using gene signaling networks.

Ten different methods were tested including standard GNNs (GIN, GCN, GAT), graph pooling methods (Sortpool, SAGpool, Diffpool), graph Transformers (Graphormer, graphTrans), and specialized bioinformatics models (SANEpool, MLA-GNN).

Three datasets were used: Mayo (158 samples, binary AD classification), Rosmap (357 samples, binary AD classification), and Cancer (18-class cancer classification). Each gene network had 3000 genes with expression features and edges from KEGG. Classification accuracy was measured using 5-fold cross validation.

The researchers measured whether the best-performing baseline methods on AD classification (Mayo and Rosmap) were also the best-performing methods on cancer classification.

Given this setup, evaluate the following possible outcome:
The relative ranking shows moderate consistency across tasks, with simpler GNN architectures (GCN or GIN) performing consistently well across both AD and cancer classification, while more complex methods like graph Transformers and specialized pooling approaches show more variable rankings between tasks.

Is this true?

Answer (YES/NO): NO